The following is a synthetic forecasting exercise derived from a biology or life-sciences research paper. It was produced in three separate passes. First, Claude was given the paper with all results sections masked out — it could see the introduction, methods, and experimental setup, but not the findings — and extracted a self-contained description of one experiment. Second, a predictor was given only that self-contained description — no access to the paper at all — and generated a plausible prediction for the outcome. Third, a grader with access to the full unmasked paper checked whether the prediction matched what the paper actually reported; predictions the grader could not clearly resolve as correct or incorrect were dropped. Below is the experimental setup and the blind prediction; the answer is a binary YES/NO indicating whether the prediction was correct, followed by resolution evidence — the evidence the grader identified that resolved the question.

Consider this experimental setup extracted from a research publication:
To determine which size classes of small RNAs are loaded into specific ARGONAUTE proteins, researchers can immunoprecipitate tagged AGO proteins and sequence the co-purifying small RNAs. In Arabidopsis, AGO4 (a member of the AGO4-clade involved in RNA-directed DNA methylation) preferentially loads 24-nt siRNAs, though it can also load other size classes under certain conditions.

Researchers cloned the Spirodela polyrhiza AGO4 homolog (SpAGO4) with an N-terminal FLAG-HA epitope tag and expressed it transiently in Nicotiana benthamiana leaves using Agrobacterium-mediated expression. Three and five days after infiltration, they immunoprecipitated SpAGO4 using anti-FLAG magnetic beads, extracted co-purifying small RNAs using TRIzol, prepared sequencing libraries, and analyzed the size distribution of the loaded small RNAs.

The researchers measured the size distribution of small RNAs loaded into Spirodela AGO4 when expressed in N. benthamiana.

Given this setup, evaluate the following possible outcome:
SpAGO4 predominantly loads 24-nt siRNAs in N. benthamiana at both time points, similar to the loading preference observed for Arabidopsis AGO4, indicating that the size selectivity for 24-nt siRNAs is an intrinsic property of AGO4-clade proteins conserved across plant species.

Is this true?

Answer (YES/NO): YES